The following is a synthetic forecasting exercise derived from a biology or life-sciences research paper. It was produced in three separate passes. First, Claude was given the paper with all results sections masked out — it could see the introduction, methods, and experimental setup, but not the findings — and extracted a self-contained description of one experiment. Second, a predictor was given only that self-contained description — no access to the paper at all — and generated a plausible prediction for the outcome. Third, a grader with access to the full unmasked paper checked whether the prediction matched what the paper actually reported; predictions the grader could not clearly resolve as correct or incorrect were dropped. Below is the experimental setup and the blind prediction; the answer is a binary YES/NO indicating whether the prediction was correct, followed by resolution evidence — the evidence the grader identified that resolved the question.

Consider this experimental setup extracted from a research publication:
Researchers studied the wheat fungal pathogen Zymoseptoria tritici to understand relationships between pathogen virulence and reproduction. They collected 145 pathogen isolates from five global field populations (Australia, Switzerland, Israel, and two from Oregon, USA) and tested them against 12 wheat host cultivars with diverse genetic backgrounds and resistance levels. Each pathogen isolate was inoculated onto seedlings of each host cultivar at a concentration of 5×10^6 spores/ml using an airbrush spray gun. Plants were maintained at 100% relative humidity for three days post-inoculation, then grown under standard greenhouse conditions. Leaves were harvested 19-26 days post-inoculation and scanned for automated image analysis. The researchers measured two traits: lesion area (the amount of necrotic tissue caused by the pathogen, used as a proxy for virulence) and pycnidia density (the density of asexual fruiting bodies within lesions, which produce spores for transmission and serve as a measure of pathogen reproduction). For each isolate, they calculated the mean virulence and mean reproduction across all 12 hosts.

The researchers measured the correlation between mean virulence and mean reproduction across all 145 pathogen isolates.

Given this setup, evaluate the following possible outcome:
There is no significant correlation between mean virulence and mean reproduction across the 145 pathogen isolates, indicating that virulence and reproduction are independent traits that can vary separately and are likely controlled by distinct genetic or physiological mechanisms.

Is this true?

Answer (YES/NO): NO